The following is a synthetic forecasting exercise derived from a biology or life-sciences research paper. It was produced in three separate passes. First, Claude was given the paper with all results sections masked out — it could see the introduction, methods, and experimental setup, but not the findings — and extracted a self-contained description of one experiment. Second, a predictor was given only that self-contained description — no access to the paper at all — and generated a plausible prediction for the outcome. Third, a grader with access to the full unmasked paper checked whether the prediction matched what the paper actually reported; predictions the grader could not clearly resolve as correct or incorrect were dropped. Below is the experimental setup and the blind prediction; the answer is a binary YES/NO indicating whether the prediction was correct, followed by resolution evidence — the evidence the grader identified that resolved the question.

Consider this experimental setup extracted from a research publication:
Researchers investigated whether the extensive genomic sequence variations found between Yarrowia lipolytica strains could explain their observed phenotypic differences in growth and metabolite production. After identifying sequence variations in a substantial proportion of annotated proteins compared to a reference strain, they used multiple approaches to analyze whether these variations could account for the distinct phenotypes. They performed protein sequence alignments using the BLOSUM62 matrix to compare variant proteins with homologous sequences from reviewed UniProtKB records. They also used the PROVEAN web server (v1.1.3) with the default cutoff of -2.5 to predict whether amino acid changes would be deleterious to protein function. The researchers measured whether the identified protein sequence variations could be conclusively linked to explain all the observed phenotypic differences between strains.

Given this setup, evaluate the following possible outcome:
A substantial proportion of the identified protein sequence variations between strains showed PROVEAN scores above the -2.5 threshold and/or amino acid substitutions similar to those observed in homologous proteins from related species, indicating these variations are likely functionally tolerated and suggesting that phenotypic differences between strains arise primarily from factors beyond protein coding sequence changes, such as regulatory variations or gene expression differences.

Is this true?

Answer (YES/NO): NO